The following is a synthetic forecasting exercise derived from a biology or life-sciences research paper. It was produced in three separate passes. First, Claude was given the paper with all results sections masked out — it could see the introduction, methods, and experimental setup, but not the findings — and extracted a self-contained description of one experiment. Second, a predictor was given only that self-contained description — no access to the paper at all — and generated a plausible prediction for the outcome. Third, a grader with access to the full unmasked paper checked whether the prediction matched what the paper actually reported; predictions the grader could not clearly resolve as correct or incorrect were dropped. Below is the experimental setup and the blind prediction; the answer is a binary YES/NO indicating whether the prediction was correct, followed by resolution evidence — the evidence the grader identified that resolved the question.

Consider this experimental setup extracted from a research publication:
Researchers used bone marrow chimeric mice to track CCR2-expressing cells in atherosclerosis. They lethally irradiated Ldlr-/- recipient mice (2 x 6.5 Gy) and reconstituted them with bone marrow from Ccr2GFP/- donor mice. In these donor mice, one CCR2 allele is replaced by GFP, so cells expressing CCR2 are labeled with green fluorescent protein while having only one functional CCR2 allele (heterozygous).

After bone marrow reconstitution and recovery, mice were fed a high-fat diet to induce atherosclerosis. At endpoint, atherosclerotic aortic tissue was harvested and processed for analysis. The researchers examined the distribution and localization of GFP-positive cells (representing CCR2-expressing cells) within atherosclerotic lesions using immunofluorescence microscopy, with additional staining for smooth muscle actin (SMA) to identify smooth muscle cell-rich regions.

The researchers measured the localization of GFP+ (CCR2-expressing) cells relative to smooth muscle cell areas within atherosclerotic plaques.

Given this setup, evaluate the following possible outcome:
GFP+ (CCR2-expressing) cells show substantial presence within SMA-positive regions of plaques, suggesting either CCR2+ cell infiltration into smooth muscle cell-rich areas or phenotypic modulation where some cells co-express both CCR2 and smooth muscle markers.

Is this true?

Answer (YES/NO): YES